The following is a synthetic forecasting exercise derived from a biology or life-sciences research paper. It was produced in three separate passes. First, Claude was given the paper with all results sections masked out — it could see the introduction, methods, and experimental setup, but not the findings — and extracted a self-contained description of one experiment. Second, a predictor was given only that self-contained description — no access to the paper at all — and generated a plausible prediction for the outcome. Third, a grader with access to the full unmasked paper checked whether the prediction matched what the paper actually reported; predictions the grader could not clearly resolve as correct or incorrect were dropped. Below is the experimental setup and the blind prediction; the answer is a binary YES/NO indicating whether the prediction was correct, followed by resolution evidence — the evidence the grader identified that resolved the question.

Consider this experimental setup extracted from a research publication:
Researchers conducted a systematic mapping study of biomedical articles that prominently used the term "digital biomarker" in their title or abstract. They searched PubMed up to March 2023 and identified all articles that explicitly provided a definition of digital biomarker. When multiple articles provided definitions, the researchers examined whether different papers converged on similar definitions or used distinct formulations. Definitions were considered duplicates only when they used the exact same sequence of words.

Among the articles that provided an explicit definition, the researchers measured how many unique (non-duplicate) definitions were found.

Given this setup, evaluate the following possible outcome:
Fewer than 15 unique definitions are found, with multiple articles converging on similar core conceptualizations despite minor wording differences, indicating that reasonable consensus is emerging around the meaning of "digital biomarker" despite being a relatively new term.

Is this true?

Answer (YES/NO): NO